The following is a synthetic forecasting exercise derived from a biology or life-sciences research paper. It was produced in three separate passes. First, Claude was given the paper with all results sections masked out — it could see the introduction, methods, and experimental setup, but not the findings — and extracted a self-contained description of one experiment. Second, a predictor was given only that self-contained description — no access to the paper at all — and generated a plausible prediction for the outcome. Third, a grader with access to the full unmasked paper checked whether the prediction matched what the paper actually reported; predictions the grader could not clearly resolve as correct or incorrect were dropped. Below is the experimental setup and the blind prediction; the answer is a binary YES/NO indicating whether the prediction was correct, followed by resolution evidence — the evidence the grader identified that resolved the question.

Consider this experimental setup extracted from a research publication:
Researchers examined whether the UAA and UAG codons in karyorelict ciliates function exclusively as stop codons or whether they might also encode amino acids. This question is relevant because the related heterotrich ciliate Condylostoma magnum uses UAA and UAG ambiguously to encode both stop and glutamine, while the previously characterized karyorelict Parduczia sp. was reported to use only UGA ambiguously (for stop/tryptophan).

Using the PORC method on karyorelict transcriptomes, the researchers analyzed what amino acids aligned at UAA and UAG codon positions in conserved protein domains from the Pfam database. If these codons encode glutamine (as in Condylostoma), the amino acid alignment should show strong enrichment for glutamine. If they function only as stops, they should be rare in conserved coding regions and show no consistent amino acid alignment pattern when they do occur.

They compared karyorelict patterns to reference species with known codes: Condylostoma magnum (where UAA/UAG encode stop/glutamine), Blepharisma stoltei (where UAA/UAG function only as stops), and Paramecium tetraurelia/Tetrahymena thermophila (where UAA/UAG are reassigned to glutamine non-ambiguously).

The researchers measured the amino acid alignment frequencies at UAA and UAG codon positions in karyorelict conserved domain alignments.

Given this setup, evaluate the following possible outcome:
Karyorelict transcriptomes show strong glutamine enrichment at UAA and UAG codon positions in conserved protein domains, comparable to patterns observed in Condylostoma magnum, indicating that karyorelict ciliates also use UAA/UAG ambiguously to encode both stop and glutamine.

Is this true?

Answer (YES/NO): YES